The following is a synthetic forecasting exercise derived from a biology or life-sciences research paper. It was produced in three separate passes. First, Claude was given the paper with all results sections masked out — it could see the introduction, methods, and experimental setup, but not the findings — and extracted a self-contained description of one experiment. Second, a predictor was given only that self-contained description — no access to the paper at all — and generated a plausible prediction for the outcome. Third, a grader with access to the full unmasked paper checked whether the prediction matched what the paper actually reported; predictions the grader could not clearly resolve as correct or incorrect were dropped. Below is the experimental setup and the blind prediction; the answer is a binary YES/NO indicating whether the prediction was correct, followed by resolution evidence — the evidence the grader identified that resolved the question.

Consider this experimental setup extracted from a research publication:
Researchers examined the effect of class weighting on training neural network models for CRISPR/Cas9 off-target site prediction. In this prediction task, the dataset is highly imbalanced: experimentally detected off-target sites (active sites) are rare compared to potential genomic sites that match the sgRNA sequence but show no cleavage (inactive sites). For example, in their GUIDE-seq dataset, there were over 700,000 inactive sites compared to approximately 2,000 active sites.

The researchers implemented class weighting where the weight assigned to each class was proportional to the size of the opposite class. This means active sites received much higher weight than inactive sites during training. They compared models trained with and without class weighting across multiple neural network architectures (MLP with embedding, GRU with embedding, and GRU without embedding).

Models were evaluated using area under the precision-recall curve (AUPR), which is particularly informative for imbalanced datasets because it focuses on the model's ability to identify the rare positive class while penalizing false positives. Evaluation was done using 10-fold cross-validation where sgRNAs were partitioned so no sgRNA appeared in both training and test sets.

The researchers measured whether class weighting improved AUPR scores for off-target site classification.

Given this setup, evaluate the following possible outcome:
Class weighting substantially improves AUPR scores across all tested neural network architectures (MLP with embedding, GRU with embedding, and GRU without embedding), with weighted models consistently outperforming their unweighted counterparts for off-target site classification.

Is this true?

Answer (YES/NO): NO